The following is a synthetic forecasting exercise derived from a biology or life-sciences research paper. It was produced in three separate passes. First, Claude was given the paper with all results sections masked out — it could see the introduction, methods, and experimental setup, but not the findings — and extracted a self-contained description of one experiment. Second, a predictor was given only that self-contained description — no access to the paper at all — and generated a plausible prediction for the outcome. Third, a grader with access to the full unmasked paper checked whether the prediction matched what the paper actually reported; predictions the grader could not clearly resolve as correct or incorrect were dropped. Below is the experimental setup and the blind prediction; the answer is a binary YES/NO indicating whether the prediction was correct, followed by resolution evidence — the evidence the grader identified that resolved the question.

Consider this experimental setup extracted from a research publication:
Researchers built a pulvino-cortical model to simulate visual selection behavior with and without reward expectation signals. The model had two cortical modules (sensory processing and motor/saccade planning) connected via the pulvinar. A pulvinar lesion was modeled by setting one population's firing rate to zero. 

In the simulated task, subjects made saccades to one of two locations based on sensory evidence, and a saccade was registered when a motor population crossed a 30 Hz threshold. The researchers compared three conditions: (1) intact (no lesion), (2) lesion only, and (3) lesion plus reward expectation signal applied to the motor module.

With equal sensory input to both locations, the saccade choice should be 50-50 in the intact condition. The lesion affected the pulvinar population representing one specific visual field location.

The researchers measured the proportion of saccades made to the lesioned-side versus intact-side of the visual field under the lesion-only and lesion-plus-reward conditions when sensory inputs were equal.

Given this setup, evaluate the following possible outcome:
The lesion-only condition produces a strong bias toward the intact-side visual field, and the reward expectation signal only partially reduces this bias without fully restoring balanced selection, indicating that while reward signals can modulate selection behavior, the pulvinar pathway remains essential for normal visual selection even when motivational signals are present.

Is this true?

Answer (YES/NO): YES